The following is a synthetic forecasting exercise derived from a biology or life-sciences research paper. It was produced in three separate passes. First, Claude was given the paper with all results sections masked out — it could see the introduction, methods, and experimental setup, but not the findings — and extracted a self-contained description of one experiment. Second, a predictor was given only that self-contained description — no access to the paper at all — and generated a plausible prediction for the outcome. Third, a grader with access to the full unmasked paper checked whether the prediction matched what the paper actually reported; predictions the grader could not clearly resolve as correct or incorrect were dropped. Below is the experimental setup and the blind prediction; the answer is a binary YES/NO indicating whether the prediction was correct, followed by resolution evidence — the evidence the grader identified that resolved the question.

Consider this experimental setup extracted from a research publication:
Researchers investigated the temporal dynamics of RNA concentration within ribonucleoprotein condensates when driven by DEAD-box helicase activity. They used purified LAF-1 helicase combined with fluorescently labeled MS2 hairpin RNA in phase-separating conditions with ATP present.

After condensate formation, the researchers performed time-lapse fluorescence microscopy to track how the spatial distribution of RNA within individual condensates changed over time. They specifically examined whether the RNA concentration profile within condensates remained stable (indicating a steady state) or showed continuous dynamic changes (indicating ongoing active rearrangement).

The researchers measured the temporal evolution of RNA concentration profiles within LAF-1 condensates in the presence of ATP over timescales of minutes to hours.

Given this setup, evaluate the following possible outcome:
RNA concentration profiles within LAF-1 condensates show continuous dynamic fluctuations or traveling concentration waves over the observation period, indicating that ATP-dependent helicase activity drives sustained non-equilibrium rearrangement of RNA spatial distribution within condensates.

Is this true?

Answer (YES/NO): NO